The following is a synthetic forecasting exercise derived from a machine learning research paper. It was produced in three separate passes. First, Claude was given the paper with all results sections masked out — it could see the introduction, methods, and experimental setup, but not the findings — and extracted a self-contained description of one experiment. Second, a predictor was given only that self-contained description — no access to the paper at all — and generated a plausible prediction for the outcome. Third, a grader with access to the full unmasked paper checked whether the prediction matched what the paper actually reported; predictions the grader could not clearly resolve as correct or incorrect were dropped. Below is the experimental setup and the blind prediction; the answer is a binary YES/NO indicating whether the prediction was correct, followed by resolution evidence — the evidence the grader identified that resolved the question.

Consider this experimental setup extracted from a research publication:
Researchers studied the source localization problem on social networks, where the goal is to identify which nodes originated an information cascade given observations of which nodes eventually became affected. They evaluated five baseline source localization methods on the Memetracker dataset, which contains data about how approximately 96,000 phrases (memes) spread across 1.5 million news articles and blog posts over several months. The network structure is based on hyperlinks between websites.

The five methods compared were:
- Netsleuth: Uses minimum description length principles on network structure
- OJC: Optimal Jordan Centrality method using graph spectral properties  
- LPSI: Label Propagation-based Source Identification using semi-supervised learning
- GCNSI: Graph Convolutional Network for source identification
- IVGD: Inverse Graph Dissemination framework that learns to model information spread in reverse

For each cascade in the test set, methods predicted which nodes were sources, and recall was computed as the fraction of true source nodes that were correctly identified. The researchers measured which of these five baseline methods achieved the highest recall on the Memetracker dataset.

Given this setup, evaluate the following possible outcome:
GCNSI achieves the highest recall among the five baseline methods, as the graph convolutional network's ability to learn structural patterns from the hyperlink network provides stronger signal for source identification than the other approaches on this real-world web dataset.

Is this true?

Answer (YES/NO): NO